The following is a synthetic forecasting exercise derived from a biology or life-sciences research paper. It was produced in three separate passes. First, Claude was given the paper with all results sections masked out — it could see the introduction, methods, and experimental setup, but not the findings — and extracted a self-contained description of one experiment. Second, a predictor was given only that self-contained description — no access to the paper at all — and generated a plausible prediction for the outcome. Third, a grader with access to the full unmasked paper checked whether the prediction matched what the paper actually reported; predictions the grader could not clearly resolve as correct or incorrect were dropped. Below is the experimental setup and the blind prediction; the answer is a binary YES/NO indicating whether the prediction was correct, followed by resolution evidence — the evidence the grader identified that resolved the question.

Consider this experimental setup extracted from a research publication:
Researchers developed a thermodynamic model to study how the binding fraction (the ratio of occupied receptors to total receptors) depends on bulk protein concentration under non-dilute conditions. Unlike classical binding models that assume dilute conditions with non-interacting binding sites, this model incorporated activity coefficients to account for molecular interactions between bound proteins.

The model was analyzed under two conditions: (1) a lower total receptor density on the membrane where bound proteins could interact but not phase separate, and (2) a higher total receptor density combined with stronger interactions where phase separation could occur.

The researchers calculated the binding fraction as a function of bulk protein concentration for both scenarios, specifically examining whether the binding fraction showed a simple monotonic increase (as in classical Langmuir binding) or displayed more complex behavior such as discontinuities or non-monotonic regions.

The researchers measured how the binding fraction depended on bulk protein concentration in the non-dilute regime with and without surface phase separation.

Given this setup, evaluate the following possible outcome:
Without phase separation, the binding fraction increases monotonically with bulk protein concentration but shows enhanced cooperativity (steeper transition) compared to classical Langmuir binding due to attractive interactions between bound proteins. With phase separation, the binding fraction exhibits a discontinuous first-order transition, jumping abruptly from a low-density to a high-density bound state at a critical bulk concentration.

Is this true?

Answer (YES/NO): NO